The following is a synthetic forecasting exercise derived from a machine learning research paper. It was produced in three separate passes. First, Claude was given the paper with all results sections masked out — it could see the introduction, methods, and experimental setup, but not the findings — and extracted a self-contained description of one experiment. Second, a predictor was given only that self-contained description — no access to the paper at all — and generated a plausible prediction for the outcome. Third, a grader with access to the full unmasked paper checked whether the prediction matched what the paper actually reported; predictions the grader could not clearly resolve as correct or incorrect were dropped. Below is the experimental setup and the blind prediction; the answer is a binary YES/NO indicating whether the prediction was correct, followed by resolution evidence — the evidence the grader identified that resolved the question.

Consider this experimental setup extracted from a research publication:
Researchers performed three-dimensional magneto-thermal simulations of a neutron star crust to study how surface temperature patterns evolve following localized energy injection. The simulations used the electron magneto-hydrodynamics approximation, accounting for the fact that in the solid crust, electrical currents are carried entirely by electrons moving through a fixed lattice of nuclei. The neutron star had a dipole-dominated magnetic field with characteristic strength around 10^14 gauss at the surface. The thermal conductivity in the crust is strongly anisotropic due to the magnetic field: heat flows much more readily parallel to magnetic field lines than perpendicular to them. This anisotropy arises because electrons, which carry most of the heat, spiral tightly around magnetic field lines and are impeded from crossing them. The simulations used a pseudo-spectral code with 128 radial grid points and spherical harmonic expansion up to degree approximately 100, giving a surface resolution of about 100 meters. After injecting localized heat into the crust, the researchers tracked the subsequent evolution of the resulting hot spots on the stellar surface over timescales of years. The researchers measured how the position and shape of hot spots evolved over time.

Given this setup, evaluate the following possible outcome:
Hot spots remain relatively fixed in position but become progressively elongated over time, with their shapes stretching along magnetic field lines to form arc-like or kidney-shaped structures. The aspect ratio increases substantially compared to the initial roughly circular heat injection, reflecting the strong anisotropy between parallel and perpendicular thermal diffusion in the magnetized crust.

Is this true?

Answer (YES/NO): NO